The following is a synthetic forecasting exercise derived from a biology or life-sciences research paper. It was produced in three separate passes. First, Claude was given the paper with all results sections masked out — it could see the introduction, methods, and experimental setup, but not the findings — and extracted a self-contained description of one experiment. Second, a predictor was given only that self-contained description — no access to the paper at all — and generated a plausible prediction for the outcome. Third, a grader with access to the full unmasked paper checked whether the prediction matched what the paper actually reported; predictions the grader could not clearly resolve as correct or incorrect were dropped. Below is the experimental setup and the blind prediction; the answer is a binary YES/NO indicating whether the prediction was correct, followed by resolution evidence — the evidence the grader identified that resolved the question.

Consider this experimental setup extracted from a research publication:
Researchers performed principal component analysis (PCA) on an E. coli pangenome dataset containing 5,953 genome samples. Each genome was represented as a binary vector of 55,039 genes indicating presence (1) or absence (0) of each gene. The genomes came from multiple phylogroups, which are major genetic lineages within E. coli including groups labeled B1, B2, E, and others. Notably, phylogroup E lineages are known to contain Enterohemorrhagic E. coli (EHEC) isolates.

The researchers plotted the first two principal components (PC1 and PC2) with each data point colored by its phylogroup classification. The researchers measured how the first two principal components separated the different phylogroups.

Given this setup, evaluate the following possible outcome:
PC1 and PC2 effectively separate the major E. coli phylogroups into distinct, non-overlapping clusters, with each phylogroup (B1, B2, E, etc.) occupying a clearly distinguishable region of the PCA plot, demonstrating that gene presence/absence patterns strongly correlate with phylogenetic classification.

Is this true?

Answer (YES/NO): NO